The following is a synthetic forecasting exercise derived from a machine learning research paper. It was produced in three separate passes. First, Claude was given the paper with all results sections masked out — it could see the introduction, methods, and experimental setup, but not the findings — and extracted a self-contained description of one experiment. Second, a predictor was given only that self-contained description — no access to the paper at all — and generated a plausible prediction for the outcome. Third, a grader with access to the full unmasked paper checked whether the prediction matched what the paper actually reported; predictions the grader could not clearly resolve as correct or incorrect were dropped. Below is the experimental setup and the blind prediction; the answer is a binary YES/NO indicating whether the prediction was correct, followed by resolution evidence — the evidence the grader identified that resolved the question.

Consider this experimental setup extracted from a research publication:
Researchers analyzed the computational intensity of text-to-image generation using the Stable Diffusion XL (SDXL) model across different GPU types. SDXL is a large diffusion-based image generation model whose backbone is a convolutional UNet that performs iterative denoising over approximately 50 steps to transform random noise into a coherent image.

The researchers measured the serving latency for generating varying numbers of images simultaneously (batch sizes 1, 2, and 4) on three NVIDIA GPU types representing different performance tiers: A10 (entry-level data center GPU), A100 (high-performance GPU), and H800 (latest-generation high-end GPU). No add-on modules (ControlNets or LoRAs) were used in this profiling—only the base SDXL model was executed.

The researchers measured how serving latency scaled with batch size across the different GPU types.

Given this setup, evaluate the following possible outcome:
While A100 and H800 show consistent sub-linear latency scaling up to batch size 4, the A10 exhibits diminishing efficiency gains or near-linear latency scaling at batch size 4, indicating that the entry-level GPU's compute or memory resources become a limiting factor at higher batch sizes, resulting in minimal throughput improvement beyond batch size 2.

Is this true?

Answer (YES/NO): NO